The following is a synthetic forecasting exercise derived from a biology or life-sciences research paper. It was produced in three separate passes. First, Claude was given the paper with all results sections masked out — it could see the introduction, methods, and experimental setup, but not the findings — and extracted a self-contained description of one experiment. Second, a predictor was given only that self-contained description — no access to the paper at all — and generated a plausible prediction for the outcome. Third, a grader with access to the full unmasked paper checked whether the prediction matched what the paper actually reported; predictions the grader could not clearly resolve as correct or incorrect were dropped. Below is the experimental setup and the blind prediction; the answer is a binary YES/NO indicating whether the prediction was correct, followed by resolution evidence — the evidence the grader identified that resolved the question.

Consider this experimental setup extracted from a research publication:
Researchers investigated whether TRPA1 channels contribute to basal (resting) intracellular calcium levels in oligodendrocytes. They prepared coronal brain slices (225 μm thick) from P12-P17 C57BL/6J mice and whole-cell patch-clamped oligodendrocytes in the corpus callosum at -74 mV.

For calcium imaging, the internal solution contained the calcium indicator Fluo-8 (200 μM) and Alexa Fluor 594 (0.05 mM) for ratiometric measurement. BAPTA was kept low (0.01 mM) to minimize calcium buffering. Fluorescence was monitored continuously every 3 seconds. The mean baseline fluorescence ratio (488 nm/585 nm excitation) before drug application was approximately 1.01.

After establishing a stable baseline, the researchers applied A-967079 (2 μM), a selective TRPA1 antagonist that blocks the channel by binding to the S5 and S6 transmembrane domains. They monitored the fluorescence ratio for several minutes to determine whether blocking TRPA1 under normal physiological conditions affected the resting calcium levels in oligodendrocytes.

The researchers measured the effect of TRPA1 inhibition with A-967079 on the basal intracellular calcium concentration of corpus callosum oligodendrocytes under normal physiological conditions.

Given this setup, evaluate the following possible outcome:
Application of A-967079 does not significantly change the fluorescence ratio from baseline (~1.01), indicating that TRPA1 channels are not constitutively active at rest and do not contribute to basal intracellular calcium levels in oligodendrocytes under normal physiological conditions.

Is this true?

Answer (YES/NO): NO